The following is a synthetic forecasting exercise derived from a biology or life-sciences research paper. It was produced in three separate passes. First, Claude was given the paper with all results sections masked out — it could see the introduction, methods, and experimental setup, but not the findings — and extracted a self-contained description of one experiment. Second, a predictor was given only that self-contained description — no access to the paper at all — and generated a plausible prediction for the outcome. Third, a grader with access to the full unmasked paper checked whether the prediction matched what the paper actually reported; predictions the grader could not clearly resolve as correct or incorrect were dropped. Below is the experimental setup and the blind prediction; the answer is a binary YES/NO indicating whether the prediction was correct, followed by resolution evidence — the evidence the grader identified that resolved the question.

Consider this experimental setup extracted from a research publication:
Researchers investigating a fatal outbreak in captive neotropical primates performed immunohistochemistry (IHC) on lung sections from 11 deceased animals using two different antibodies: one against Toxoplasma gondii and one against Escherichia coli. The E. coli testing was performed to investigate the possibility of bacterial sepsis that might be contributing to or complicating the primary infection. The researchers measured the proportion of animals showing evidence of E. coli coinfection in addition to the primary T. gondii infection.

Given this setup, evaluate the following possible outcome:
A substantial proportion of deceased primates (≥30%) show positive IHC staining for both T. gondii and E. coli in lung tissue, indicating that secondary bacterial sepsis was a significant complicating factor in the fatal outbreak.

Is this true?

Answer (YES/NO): YES